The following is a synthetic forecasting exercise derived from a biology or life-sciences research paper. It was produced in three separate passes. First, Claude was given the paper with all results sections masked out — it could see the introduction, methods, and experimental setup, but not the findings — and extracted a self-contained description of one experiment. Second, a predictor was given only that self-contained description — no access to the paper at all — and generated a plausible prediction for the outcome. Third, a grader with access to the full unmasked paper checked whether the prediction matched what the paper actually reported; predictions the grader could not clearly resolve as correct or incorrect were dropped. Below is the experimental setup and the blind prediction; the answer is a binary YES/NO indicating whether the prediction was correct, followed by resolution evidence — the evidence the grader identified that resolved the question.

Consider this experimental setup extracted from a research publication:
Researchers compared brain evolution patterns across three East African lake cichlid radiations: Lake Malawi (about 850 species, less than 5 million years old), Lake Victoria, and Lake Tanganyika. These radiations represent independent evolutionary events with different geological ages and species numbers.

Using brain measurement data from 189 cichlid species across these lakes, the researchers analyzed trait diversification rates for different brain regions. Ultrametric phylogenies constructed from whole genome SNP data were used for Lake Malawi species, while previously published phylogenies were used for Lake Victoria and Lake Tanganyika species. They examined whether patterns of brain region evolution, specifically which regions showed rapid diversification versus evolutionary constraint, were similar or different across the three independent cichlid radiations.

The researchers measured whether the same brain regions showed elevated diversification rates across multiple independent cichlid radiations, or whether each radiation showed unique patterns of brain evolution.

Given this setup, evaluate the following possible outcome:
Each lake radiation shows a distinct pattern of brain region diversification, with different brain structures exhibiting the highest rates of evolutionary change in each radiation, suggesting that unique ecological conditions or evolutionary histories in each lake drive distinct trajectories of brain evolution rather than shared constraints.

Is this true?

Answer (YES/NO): NO